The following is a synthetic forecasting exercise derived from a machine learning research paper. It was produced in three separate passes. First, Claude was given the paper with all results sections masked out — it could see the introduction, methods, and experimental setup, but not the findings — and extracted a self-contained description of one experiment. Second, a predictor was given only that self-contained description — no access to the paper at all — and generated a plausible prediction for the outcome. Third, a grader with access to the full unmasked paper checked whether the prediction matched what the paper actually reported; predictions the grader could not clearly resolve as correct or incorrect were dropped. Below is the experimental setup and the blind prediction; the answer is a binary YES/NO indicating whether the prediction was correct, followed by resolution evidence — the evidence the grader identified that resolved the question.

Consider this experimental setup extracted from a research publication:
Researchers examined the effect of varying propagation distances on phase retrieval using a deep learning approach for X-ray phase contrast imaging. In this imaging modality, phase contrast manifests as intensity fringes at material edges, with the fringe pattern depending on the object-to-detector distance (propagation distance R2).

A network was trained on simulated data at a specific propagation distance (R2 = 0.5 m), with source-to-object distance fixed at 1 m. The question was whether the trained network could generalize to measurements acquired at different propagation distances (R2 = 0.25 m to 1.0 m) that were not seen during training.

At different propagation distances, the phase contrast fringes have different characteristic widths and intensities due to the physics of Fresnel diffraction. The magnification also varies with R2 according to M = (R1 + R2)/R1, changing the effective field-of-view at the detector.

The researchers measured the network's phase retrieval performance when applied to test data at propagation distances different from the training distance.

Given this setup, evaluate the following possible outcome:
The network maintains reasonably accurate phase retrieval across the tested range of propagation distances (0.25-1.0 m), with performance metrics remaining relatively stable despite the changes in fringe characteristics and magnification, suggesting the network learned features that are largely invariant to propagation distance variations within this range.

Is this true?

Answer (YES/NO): NO